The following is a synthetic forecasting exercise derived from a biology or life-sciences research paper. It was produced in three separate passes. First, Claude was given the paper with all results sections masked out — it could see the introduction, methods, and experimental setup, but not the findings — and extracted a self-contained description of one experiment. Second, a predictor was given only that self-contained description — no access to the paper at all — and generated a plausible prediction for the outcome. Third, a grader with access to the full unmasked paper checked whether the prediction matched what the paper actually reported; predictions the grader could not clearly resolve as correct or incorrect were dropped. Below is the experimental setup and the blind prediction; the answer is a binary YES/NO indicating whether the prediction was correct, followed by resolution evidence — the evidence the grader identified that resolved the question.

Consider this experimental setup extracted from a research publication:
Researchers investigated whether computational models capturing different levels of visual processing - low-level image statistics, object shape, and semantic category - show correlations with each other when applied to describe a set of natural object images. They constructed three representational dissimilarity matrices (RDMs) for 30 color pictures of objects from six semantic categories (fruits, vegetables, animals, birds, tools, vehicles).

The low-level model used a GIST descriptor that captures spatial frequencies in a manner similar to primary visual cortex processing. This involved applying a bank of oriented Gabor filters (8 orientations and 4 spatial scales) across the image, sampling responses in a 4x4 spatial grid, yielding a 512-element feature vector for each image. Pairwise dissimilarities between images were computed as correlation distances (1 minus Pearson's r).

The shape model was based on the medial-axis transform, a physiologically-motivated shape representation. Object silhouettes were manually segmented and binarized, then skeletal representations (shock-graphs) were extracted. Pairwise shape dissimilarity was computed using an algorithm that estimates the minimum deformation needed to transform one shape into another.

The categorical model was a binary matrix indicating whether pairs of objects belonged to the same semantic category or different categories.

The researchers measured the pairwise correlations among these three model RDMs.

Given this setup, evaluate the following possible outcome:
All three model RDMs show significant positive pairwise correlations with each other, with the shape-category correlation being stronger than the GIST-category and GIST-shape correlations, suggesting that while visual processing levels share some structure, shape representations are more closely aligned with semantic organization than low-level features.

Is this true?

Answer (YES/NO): NO